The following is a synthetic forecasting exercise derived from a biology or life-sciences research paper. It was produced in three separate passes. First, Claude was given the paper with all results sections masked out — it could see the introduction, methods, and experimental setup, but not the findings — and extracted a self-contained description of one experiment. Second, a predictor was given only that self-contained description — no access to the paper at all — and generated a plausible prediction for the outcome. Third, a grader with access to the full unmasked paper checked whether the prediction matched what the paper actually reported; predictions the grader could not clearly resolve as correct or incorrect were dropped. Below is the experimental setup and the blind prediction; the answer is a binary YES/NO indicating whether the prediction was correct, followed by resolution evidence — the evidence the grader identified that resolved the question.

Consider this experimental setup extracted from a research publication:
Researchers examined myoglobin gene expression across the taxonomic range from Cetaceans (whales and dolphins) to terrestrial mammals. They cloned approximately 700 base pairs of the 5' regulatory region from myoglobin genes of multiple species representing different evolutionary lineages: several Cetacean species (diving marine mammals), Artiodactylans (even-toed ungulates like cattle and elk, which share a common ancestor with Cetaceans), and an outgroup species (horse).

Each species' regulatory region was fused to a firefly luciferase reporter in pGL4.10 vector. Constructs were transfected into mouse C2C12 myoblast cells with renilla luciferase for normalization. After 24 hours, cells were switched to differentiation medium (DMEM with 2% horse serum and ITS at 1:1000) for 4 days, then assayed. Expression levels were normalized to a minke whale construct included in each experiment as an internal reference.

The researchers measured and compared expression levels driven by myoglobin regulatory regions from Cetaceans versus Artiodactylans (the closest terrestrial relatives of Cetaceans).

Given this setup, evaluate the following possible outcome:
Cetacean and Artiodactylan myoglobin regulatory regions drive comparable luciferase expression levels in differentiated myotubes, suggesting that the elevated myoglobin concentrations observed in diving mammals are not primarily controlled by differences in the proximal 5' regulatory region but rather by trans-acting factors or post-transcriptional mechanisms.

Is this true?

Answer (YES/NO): YES